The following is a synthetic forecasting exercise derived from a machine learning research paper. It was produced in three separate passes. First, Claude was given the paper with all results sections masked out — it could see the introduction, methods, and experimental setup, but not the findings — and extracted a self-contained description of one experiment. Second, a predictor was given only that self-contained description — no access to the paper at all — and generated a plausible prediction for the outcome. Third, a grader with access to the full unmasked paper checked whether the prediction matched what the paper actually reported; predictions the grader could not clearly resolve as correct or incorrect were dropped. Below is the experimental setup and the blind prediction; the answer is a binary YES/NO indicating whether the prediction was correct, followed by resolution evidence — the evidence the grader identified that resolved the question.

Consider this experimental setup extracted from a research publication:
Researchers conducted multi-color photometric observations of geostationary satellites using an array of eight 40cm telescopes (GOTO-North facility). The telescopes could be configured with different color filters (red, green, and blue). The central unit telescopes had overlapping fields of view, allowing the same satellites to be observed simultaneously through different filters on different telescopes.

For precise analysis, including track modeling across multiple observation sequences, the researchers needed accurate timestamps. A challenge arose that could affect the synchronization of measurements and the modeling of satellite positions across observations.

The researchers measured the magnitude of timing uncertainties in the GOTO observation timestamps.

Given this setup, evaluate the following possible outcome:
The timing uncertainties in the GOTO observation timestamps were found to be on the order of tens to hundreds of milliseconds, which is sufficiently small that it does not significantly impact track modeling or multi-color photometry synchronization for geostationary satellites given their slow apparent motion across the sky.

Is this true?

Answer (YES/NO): NO